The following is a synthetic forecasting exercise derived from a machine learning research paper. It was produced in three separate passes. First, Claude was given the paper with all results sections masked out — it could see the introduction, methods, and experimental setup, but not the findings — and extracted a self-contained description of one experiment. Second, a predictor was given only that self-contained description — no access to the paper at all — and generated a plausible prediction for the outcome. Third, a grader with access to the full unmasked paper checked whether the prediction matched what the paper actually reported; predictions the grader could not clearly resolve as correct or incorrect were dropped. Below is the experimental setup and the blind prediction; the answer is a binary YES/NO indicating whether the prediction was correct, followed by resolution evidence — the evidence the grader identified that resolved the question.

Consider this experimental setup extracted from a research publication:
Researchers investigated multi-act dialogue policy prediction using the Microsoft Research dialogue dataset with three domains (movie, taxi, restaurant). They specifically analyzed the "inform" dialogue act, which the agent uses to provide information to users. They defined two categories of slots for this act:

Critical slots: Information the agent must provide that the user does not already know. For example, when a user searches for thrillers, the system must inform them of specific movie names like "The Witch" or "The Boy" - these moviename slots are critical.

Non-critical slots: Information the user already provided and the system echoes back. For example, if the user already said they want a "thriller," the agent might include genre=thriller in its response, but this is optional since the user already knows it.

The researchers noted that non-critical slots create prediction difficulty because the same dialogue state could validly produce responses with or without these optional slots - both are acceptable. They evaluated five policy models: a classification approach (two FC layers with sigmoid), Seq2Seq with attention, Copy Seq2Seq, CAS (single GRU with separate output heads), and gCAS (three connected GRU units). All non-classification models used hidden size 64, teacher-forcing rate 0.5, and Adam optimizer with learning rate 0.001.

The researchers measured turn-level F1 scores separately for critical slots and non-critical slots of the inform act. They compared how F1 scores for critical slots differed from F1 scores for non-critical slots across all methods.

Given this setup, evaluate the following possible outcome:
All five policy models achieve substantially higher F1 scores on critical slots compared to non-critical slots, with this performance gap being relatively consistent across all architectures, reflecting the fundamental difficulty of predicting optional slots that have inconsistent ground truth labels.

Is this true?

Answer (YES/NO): NO